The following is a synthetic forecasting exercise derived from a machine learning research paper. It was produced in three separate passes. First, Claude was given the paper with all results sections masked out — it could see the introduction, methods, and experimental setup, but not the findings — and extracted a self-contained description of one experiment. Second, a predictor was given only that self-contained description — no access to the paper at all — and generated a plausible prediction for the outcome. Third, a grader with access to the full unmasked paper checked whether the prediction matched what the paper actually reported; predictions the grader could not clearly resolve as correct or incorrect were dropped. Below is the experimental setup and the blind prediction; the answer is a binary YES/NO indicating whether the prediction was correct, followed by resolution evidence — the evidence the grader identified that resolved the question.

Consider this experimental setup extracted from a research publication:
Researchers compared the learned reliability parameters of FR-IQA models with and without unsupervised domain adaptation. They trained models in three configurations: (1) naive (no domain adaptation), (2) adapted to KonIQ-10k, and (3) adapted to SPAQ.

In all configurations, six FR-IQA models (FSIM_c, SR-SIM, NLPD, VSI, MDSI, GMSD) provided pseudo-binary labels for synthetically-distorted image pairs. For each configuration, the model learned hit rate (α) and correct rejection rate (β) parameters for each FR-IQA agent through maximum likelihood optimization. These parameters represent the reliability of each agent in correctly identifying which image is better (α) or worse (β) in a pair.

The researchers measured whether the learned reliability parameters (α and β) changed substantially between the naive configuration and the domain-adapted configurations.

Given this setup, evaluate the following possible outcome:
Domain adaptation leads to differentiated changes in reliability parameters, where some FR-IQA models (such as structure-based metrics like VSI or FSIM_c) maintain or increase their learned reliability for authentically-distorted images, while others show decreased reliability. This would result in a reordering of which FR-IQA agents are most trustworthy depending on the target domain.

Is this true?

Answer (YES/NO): NO